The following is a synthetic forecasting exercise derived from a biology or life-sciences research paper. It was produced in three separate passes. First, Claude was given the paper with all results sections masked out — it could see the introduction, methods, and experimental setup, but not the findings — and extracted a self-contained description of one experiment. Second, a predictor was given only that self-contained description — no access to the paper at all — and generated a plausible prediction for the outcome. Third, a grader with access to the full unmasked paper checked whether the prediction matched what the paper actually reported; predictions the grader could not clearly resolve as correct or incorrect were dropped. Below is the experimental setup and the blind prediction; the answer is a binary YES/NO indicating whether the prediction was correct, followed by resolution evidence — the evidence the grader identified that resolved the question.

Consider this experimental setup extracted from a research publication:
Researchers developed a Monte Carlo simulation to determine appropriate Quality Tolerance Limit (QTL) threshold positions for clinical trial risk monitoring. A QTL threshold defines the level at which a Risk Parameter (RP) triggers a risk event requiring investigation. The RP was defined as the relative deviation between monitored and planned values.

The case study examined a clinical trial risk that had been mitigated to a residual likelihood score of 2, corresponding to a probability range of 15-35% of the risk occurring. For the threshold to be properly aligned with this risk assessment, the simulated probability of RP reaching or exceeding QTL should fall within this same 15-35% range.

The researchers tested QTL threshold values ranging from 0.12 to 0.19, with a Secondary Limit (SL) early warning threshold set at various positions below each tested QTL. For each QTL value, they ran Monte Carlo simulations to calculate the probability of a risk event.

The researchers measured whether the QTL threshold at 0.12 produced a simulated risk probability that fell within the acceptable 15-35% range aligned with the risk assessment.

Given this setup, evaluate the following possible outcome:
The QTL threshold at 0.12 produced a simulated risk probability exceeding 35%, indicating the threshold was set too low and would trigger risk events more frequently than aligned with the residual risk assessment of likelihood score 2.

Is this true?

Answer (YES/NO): YES